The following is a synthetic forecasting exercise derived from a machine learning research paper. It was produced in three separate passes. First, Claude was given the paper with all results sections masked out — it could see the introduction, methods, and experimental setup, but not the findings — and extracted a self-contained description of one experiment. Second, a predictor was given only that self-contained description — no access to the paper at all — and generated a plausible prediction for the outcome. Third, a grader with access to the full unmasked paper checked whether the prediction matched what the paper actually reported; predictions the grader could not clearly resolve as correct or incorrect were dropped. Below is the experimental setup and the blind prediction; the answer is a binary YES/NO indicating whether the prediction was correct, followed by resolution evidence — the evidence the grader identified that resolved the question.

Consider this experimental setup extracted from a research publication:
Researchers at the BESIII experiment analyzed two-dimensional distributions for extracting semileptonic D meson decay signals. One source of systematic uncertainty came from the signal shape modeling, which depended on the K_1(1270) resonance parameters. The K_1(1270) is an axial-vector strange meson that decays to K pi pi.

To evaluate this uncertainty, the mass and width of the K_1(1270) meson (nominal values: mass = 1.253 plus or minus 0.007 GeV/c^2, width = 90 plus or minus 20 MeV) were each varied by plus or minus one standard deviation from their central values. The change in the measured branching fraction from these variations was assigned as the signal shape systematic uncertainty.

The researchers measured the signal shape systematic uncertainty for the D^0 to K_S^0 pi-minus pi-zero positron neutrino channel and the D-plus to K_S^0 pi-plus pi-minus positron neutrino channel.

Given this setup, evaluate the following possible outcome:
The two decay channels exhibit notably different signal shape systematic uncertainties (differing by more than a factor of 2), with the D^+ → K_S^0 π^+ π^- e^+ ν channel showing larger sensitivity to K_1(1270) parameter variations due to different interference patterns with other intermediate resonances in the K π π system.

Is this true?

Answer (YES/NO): NO